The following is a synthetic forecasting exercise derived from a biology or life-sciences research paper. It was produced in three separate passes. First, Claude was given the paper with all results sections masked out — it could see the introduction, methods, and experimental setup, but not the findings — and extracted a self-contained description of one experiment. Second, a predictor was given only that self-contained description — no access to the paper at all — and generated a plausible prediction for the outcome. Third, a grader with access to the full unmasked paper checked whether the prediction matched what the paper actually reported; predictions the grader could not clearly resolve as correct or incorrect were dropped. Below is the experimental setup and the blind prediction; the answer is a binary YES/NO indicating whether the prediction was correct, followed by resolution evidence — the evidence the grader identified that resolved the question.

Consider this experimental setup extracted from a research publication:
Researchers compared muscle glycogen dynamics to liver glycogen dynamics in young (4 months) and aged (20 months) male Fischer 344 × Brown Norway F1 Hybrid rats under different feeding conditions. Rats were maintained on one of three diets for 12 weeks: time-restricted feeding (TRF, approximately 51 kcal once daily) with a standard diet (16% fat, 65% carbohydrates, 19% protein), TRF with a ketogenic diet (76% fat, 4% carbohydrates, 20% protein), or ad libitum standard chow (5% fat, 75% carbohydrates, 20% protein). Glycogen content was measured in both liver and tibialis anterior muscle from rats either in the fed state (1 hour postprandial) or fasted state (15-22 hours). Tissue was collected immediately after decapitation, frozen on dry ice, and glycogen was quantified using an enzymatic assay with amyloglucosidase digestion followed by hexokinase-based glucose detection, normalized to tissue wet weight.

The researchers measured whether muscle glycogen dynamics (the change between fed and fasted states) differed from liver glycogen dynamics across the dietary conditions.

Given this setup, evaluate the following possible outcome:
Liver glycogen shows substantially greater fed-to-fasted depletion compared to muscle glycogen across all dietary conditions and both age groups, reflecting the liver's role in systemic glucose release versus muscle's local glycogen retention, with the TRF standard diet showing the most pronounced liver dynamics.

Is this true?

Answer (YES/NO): NO